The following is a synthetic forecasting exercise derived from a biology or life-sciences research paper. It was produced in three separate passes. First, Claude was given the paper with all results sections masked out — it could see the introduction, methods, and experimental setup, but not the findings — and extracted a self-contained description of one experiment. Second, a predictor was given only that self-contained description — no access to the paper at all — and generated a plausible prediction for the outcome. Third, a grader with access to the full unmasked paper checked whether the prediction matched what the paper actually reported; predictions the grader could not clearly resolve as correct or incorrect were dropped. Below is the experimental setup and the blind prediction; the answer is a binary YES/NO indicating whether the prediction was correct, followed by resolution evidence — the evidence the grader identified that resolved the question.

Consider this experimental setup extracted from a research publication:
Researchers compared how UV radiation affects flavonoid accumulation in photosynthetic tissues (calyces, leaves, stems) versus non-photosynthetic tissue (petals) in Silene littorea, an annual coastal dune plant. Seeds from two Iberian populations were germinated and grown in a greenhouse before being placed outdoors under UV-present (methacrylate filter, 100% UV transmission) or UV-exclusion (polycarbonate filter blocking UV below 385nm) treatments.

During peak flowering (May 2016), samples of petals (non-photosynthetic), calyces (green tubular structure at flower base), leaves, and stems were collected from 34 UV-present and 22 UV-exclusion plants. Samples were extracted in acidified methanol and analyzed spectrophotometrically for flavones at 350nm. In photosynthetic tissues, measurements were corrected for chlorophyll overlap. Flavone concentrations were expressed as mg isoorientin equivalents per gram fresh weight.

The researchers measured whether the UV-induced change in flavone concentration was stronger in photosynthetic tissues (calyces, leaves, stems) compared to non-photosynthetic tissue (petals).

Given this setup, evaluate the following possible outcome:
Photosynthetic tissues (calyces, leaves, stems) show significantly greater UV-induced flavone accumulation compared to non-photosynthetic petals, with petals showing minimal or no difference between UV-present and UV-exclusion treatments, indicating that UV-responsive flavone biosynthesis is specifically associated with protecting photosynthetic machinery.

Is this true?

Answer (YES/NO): YES